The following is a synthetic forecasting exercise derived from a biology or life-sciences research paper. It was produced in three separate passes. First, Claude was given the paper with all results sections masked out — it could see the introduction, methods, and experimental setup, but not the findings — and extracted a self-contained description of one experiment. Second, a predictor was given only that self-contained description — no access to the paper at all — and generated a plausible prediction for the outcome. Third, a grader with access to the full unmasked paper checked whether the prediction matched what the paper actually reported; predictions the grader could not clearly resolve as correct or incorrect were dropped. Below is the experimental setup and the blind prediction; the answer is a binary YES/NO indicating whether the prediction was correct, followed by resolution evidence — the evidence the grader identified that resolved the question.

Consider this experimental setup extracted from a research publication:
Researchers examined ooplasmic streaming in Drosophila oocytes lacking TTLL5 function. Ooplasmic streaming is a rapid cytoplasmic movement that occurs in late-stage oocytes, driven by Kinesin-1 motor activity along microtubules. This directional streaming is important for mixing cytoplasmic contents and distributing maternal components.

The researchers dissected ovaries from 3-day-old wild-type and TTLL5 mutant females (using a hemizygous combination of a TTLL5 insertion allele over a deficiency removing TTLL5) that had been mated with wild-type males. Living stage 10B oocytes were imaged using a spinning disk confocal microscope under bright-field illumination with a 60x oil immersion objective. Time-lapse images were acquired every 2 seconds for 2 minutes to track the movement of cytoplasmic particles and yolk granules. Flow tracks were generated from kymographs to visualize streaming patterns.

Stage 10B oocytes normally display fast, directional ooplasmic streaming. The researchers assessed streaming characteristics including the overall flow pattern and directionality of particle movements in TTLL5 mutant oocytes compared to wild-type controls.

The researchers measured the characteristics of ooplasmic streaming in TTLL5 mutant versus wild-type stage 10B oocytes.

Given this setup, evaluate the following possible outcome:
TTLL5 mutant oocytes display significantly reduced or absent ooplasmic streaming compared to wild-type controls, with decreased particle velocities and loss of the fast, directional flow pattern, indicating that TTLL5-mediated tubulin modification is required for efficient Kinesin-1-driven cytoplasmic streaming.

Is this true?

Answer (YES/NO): NO